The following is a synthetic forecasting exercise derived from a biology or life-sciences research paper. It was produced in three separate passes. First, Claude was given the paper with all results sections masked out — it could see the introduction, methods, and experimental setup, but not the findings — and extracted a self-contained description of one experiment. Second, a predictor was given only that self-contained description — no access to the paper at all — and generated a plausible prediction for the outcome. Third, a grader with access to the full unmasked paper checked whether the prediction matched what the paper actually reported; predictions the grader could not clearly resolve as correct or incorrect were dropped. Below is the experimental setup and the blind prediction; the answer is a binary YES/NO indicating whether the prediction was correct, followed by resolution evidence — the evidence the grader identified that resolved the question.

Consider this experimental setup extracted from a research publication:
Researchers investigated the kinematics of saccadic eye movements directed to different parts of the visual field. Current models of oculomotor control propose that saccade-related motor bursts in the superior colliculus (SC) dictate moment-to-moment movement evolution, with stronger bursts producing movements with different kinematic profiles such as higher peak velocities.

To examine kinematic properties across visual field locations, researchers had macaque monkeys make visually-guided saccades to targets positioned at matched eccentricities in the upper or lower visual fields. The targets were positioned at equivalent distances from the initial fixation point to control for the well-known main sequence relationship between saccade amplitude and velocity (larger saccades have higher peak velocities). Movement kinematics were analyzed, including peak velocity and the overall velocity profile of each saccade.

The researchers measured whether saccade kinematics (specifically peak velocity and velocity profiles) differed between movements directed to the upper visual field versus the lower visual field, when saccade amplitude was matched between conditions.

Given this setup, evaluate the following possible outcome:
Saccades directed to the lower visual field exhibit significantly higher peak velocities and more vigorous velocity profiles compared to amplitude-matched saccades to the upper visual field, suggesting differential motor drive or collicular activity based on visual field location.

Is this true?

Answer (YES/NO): NO